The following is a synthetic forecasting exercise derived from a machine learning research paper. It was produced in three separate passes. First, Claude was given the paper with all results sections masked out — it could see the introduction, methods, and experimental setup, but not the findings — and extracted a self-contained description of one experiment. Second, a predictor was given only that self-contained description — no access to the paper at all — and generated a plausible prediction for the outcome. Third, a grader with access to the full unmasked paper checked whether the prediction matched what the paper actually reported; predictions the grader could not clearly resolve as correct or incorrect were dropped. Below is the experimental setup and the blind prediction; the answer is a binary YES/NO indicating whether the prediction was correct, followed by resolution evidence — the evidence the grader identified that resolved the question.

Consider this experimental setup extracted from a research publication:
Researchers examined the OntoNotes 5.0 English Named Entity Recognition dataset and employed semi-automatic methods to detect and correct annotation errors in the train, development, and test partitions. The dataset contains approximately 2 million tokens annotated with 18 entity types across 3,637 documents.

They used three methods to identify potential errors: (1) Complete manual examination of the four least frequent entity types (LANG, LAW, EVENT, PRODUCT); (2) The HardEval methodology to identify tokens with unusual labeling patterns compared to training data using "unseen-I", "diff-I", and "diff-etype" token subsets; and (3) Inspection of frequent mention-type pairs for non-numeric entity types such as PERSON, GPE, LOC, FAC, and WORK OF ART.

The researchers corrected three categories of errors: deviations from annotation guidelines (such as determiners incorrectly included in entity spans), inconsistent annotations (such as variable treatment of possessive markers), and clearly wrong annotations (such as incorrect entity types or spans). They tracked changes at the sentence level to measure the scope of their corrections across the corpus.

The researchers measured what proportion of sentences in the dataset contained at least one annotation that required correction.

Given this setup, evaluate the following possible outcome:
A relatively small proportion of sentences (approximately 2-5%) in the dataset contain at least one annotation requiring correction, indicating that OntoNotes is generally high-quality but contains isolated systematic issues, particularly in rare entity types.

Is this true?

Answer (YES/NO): NO